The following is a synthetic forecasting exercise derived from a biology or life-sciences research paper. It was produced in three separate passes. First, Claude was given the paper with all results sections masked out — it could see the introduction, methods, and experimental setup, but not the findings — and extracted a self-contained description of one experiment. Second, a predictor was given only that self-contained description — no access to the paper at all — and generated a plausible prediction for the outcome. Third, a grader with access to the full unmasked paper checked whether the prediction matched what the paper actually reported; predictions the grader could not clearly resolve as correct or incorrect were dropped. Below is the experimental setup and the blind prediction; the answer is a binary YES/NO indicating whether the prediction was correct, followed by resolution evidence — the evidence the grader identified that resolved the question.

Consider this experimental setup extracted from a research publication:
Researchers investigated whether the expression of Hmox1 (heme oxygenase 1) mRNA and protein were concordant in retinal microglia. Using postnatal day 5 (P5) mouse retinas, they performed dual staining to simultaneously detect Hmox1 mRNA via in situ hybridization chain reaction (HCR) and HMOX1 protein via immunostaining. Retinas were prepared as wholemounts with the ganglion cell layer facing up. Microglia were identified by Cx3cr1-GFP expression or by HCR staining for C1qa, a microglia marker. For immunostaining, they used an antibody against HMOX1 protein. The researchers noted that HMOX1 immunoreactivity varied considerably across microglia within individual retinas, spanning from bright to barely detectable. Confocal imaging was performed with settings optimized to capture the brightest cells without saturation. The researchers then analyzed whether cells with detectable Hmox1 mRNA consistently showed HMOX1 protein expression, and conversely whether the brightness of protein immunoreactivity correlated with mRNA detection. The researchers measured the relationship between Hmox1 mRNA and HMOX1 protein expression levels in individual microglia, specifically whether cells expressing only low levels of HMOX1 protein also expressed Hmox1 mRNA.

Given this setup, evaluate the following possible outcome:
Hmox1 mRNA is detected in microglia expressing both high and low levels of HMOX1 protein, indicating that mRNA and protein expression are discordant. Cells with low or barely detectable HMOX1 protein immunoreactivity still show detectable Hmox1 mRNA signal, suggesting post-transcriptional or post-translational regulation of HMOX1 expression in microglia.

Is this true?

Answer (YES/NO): NO